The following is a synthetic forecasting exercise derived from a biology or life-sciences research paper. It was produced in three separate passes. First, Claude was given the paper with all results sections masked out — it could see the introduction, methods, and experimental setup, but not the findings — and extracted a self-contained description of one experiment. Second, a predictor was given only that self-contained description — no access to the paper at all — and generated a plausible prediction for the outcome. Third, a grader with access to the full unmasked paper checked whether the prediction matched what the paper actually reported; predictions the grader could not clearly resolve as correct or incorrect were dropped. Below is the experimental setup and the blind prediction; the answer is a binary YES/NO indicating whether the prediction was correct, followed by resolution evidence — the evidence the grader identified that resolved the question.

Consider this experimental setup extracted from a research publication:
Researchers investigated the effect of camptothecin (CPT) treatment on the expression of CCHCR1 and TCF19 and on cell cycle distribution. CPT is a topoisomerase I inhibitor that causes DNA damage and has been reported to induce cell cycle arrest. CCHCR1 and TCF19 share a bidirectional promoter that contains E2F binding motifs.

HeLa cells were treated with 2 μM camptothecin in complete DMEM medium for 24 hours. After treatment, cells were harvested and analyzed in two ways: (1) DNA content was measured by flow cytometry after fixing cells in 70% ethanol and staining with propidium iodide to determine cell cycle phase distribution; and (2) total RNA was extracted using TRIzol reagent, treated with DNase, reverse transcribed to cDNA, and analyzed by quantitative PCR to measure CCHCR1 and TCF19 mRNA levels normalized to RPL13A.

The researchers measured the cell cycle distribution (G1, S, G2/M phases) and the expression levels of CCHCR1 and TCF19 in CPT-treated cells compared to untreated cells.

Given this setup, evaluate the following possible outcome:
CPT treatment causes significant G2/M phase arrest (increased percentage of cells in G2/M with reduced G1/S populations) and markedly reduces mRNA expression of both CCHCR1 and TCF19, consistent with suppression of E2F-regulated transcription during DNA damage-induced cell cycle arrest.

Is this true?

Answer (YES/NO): NO